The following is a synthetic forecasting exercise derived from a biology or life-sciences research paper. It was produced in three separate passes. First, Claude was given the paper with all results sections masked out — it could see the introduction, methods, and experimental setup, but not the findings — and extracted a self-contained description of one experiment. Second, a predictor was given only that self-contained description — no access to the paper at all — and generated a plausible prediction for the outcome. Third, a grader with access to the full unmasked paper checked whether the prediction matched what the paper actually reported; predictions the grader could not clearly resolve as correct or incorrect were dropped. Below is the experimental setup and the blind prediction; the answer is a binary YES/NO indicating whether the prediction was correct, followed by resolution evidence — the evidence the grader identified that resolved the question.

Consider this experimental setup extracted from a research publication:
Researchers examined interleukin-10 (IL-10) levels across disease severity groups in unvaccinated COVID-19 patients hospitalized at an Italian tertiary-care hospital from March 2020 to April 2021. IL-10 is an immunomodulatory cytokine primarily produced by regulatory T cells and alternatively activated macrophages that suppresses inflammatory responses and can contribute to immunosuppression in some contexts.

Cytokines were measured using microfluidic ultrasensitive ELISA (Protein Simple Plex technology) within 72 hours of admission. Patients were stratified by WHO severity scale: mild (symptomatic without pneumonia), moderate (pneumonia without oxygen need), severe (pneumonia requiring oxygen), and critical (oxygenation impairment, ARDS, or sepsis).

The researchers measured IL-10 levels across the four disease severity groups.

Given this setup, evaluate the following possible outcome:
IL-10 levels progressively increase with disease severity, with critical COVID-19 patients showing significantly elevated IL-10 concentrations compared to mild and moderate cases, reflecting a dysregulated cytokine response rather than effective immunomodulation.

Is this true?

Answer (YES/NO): YES